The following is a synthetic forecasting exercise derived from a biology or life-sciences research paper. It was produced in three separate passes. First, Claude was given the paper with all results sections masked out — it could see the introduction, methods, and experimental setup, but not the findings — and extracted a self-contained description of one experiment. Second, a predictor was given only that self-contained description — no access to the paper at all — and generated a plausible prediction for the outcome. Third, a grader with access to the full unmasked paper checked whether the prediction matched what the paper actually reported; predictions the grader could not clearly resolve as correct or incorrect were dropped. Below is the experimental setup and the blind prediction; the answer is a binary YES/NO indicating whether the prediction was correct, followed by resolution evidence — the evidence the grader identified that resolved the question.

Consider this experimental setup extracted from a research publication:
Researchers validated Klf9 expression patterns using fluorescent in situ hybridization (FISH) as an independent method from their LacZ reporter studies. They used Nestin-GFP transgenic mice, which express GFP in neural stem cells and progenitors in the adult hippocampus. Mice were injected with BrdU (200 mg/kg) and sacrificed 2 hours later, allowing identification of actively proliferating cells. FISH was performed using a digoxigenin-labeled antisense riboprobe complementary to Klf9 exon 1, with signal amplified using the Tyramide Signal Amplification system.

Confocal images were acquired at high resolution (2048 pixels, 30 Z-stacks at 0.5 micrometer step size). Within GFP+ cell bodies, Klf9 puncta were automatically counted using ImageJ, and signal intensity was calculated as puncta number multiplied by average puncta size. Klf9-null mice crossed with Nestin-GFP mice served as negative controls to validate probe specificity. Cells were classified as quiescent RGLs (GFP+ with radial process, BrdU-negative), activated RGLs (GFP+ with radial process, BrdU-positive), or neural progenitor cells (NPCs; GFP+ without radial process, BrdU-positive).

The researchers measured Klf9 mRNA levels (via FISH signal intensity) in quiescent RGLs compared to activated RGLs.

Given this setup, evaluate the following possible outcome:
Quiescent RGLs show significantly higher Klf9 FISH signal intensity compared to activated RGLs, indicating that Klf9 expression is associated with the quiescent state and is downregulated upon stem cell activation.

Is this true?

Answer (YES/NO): YES